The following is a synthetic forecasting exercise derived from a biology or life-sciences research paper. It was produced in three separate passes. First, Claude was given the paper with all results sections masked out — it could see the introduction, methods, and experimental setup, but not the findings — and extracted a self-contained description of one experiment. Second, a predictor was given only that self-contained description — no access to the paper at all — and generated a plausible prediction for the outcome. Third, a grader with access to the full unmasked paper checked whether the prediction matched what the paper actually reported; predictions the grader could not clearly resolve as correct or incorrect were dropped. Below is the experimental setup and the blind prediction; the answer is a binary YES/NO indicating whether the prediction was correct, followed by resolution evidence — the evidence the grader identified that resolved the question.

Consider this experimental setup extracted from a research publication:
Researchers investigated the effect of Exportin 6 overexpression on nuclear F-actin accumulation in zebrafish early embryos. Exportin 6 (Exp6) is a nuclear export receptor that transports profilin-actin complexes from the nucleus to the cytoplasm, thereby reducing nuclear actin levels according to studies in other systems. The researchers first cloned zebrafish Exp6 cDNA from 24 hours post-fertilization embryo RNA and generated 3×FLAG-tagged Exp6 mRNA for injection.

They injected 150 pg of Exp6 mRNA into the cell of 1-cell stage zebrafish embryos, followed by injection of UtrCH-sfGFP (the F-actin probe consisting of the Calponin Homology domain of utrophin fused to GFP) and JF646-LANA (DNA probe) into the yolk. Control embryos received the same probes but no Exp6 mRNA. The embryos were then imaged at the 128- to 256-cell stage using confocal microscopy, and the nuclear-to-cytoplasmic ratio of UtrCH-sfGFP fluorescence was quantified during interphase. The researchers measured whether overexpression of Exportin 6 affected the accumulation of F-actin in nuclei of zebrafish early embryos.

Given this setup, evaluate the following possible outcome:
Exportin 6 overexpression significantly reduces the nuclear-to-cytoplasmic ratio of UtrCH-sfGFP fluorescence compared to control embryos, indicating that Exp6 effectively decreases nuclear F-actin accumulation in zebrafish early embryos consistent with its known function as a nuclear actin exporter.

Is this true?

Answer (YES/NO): NO